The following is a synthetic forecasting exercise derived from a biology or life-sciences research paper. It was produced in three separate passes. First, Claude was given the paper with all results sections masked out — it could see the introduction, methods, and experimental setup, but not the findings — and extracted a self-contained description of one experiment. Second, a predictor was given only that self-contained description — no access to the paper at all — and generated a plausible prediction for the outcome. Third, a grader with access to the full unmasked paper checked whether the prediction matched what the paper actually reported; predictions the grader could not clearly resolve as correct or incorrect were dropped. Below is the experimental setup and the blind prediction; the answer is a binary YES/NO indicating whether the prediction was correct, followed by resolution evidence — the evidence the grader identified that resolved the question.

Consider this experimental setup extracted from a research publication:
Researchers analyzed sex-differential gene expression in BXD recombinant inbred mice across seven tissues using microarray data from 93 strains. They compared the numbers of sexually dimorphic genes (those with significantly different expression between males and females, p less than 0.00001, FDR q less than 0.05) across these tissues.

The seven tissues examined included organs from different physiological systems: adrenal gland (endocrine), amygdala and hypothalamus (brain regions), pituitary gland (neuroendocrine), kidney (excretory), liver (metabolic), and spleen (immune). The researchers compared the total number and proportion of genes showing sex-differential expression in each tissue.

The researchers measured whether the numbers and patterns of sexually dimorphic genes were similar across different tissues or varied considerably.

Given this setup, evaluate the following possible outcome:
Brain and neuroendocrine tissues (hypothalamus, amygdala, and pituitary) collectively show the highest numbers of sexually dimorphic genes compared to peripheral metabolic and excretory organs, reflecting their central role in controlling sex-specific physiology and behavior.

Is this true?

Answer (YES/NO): NO